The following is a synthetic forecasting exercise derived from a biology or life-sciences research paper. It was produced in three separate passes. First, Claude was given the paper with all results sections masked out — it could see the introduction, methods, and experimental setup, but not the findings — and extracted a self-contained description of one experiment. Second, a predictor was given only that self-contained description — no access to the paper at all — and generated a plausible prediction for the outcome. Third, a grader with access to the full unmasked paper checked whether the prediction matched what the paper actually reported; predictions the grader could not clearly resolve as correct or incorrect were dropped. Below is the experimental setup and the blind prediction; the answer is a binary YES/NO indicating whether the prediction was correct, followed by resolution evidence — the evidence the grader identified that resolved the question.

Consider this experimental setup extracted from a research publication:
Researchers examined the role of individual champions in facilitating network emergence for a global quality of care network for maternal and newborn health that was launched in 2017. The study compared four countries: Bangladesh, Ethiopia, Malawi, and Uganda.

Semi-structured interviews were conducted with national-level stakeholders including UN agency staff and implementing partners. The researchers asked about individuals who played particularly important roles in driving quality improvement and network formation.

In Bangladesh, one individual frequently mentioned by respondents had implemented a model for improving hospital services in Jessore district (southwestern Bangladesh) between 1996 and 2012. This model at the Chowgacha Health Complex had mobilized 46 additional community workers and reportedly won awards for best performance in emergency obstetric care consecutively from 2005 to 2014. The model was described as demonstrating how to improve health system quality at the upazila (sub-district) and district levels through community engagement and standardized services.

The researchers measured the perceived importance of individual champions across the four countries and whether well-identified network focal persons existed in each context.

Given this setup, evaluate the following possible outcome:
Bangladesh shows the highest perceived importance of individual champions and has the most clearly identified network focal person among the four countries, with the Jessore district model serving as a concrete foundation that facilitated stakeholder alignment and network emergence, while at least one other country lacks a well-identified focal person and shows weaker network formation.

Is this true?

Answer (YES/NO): YES